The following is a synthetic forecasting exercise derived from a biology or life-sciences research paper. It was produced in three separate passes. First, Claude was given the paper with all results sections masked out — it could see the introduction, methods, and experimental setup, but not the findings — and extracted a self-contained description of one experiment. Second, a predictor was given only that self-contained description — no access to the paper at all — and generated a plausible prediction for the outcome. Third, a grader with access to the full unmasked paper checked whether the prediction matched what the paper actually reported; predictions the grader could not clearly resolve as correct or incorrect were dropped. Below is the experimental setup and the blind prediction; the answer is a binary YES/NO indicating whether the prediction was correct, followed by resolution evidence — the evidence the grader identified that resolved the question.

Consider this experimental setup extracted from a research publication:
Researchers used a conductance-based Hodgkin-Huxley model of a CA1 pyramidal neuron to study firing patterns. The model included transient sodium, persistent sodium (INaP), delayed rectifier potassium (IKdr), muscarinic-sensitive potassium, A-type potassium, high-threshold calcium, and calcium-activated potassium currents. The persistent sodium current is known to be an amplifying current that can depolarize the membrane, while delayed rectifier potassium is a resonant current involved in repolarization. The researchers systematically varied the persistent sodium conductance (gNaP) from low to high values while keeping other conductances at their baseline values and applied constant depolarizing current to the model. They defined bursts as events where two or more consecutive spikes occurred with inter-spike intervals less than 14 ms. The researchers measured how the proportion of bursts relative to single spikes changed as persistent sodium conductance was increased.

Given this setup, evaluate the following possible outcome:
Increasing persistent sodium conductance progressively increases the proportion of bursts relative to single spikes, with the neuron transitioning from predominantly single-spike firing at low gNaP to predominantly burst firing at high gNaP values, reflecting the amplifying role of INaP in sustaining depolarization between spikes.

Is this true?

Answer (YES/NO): NO